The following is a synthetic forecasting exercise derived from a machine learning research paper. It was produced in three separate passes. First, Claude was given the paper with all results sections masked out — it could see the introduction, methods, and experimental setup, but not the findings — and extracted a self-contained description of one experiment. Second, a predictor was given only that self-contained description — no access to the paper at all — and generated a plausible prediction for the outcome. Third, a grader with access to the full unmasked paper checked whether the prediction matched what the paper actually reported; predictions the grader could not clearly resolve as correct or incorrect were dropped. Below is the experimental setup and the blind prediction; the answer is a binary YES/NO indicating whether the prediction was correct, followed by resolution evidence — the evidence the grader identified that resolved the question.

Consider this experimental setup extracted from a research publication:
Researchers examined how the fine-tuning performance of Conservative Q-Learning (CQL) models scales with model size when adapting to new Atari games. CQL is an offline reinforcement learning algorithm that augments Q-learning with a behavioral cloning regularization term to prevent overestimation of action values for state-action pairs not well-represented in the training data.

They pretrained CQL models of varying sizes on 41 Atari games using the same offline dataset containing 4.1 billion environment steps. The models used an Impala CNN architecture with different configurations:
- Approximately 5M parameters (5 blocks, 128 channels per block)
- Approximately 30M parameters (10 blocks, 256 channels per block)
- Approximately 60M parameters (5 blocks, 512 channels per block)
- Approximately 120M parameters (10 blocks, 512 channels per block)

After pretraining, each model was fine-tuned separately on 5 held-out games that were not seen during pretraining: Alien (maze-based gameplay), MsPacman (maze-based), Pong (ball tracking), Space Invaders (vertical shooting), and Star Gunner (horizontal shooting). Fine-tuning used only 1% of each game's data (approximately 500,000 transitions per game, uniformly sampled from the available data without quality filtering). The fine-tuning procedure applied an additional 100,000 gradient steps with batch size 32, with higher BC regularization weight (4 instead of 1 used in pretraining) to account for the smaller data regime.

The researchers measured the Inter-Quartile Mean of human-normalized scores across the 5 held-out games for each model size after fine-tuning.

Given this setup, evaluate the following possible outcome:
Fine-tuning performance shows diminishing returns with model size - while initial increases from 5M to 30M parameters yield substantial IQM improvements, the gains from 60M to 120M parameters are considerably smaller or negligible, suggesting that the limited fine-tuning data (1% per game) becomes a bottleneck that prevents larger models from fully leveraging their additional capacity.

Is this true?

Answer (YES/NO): NO